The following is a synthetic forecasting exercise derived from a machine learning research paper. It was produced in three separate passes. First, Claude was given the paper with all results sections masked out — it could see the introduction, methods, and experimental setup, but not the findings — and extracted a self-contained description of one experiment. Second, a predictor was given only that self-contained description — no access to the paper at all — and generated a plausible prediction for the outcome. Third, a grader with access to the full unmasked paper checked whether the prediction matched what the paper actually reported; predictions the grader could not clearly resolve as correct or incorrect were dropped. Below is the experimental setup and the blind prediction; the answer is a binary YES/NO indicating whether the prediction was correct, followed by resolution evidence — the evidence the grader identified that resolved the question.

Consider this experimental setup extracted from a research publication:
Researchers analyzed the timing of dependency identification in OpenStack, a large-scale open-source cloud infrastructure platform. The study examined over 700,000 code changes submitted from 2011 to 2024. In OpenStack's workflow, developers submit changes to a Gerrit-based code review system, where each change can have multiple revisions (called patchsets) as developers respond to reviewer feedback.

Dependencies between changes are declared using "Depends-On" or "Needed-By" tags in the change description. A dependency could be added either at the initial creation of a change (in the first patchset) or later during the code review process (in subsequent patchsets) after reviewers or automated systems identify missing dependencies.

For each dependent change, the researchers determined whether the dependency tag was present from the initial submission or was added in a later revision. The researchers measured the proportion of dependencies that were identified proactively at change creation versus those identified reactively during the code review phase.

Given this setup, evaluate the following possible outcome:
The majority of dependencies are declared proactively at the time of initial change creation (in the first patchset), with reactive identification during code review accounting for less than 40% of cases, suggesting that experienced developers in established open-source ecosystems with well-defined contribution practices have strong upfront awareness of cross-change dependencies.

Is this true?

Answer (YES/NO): NO